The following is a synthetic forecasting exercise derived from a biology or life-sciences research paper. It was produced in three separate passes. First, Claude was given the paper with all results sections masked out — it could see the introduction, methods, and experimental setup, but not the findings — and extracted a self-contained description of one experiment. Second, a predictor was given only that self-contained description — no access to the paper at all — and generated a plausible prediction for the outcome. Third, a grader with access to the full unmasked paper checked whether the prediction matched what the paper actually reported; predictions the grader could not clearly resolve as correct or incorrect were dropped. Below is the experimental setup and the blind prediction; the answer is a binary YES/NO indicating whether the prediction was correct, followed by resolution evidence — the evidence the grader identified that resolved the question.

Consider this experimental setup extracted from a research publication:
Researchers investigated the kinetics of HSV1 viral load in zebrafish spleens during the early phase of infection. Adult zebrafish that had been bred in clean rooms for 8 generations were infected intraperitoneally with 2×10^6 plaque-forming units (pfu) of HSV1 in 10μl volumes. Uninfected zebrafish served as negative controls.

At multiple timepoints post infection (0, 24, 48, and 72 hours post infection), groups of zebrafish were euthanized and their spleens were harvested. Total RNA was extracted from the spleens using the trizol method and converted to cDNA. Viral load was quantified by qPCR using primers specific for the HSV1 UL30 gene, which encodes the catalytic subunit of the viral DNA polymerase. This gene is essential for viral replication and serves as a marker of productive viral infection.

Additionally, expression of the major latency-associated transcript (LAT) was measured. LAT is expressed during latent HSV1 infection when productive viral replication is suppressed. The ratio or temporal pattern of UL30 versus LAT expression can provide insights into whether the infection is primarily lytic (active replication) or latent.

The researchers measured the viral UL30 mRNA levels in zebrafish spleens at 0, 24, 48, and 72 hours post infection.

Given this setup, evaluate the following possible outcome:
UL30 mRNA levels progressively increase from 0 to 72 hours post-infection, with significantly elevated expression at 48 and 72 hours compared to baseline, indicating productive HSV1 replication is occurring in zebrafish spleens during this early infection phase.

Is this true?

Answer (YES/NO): NO